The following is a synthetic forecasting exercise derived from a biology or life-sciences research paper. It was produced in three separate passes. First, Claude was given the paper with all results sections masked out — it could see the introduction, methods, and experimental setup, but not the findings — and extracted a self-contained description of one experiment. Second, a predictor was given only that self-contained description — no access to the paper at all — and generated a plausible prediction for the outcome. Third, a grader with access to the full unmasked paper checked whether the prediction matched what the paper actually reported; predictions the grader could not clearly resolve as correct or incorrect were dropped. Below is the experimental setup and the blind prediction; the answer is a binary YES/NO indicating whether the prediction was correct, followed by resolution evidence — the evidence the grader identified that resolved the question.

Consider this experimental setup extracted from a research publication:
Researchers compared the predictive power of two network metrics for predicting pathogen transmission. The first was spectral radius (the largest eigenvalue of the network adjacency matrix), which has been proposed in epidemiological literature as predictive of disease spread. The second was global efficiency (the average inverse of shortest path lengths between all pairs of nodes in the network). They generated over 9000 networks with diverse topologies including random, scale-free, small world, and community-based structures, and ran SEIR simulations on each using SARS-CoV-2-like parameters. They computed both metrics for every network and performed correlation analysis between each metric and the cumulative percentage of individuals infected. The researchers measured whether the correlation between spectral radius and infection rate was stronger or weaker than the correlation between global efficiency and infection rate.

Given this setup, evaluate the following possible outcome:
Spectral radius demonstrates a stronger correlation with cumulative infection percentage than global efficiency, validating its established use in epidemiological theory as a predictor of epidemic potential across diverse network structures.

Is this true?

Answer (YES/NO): NO